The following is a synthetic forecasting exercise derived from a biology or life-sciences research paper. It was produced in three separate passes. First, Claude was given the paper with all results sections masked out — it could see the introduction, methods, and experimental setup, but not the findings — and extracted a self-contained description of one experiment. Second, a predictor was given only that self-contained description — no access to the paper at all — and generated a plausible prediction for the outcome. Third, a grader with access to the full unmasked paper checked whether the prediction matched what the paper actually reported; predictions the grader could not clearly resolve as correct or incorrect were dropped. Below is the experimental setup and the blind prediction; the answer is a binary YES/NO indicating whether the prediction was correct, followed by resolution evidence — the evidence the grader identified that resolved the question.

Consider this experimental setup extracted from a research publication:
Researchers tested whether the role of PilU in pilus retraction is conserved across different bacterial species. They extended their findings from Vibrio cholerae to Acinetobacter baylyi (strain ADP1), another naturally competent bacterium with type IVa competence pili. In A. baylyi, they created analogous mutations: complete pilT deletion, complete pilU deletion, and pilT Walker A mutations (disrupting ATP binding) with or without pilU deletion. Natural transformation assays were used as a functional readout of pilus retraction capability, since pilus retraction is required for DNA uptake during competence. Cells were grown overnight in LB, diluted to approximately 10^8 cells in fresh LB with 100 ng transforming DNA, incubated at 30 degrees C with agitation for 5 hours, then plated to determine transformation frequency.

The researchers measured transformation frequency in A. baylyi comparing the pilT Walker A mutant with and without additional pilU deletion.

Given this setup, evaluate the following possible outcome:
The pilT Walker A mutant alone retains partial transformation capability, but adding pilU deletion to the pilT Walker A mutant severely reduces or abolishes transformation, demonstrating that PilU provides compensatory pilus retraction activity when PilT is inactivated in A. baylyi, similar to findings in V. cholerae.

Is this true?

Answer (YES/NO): YES